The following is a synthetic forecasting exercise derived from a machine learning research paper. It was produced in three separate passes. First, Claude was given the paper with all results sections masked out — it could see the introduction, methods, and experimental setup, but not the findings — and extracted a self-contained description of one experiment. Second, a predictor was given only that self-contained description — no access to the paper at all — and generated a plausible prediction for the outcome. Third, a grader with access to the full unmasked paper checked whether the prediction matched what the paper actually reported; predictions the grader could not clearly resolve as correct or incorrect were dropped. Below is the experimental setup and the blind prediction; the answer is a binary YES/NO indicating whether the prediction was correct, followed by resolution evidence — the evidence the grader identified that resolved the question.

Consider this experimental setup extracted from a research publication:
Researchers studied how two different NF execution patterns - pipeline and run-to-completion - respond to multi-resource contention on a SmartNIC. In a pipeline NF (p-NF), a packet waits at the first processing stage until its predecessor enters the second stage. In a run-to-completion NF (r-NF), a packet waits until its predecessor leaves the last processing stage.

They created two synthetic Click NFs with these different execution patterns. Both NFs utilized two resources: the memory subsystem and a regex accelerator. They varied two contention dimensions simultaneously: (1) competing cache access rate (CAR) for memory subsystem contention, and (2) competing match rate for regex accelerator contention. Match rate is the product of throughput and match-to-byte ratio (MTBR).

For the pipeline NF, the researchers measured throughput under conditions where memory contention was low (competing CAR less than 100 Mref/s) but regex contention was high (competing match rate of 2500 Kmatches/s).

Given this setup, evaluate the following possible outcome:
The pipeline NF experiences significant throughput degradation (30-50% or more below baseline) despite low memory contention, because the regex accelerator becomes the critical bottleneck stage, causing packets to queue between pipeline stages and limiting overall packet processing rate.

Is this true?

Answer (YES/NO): NO